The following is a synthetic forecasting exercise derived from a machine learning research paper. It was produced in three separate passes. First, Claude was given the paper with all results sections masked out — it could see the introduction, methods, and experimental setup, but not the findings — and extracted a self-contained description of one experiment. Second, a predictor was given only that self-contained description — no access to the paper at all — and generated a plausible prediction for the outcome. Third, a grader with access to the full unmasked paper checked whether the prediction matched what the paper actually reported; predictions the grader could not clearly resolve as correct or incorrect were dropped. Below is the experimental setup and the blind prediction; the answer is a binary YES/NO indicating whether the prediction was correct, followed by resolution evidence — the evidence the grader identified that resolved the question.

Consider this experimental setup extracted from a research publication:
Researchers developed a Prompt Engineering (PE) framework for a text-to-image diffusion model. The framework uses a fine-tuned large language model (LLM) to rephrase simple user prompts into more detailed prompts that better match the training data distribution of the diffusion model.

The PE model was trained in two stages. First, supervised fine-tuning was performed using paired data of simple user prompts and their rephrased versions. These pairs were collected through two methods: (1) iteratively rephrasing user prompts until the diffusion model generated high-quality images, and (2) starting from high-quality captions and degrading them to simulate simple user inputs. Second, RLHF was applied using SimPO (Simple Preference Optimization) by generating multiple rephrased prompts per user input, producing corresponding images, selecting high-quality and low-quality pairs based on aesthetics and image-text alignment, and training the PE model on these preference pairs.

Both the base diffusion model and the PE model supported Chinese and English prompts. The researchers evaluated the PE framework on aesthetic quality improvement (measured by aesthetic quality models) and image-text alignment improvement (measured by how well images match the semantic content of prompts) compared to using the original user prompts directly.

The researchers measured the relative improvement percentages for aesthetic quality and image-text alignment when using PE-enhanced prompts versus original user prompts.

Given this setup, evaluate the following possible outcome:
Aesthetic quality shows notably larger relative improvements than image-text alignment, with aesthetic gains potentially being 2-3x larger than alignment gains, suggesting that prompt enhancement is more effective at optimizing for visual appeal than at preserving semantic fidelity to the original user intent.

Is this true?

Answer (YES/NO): NO